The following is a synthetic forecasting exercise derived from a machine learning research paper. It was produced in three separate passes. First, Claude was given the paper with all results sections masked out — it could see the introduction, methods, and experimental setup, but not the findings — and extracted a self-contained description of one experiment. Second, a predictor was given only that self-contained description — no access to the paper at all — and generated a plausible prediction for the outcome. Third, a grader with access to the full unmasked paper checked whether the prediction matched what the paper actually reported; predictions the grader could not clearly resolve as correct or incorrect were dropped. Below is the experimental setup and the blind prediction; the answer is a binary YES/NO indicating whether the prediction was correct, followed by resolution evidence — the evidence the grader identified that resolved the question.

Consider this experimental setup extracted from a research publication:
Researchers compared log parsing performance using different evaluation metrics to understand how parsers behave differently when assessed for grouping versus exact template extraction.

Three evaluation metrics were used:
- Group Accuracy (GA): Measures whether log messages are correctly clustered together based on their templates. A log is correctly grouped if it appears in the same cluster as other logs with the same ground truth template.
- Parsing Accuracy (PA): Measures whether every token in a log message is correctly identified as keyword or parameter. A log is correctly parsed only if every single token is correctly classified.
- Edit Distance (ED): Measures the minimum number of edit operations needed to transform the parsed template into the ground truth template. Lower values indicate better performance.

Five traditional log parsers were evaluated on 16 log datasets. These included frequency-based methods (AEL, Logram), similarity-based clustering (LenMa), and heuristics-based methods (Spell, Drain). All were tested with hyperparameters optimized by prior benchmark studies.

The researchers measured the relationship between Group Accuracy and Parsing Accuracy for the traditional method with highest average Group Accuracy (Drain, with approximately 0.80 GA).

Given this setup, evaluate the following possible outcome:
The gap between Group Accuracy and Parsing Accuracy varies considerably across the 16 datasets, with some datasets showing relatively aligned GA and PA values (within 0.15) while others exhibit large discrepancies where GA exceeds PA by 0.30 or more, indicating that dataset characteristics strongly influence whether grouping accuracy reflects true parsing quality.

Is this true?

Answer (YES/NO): YES